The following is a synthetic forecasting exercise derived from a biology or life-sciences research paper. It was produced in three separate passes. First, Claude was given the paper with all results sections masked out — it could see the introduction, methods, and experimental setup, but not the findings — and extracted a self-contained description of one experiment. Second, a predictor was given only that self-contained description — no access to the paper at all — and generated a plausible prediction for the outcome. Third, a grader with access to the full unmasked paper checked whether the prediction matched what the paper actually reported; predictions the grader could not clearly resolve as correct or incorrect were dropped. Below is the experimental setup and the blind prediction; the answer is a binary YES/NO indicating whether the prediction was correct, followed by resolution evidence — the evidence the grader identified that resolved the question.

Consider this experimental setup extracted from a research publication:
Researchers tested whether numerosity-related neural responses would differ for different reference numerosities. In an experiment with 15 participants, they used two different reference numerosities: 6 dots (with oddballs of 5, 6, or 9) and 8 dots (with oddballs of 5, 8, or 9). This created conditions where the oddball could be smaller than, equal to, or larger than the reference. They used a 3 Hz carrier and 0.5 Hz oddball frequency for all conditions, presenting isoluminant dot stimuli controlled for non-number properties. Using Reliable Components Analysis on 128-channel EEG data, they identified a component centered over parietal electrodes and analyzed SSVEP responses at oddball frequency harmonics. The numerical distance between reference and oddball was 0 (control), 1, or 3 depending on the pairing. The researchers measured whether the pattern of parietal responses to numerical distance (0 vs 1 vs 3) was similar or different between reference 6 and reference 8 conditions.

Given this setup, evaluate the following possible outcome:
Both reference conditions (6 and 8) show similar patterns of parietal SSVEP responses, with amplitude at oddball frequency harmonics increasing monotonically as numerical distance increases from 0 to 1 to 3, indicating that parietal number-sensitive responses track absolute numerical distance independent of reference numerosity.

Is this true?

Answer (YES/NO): NO